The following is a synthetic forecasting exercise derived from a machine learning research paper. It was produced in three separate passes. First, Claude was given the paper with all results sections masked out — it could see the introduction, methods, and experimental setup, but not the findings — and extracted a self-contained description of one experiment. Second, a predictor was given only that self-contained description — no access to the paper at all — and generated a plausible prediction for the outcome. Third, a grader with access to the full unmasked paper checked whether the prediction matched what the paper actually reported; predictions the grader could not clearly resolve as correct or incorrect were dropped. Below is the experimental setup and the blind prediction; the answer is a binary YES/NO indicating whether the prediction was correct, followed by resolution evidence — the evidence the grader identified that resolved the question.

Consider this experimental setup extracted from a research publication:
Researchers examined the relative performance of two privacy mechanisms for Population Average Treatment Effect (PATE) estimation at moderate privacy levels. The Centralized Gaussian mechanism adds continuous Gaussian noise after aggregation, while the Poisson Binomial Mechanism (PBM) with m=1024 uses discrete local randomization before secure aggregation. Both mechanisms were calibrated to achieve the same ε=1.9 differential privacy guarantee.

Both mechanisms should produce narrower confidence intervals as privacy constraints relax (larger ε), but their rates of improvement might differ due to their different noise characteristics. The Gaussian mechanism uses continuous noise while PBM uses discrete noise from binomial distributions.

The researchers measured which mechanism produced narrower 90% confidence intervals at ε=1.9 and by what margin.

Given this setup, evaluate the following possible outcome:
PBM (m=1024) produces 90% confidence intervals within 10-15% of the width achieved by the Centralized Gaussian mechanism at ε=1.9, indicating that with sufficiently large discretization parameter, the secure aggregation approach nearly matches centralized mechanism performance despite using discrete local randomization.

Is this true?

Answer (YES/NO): NO